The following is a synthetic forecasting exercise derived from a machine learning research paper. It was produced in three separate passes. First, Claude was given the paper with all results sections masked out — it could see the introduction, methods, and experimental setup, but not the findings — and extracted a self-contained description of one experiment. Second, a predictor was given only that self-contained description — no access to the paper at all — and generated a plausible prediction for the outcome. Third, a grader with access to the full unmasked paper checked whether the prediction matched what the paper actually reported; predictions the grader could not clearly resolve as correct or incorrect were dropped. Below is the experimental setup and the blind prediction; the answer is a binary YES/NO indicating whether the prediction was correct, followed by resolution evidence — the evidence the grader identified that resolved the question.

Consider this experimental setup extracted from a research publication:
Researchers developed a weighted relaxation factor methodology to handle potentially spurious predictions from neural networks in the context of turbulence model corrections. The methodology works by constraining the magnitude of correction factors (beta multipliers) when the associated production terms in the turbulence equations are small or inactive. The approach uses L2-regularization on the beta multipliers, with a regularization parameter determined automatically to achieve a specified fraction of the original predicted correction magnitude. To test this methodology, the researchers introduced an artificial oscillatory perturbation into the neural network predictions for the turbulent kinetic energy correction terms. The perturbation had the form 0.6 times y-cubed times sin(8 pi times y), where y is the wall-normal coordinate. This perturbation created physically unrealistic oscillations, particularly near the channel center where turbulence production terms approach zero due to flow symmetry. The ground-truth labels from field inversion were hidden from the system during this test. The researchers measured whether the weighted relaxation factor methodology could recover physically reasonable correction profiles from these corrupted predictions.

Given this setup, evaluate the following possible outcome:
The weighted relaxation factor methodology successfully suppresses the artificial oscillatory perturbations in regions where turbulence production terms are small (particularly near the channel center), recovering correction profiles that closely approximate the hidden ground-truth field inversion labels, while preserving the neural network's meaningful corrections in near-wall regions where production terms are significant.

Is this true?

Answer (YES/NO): YES